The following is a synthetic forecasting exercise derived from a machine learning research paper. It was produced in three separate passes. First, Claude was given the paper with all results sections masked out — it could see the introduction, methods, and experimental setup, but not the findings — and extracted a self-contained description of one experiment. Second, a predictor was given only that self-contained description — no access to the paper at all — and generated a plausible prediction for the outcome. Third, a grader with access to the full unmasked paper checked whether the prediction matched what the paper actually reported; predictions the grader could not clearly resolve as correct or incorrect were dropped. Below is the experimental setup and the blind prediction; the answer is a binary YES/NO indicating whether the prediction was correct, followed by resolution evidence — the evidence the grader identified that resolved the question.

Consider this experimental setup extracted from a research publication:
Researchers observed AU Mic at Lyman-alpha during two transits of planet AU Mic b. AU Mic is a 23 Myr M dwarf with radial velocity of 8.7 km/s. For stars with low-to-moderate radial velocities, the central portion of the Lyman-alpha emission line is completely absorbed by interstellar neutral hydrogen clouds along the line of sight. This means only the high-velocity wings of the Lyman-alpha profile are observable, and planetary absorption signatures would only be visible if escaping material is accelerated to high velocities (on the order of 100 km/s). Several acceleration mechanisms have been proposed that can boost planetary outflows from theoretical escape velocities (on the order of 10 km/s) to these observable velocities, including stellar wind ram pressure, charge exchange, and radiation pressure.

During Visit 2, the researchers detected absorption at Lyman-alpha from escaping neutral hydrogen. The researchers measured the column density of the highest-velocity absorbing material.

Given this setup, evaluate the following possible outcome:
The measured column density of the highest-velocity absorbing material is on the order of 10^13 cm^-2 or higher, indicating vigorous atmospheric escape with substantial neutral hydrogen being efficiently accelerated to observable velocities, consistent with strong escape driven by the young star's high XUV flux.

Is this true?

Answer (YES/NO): YES